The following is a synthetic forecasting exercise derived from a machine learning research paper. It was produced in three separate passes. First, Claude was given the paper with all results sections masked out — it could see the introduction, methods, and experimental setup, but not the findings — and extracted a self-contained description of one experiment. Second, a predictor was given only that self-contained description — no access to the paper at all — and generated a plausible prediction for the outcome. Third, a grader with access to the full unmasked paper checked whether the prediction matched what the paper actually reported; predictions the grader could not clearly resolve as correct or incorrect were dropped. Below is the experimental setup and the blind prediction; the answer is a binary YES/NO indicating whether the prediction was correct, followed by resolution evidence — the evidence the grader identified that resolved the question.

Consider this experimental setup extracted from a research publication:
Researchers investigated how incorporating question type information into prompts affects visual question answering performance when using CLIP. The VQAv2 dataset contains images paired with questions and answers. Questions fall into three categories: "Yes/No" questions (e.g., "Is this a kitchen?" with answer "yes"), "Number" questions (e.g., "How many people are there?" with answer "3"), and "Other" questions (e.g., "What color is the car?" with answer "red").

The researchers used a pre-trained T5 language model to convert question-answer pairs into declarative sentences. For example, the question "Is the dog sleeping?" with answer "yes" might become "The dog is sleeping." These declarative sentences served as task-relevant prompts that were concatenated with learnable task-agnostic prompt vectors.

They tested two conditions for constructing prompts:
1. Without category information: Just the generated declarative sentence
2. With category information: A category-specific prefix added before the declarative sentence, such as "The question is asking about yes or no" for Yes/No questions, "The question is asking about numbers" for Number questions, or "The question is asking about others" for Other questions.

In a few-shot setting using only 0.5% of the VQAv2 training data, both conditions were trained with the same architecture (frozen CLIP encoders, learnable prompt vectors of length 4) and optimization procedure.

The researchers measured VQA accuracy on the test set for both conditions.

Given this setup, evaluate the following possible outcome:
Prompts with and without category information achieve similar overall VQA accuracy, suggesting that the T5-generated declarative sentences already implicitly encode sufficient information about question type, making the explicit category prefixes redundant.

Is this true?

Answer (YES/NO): NO